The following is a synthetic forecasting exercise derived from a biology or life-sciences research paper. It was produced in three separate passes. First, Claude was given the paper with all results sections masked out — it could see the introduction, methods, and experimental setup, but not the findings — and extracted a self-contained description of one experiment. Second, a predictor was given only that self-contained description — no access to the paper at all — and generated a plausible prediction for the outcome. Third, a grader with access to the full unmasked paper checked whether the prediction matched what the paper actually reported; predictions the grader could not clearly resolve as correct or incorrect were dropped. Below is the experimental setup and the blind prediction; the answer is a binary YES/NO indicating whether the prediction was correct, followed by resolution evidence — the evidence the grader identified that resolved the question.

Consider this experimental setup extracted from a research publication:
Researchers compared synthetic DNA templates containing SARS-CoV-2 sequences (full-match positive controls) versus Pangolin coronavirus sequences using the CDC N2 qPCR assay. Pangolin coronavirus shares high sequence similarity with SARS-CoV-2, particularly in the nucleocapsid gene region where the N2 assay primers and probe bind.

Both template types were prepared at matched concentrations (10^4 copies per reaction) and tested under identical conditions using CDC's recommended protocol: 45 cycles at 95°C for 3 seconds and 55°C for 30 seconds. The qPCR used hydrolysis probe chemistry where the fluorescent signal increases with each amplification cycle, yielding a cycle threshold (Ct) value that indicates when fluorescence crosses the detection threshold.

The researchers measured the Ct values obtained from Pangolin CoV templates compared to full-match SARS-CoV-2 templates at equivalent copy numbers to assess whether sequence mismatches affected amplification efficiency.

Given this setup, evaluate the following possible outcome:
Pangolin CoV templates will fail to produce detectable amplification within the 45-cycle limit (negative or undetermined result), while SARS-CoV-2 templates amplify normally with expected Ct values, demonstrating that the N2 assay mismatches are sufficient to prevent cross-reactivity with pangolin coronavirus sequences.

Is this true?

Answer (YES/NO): YES